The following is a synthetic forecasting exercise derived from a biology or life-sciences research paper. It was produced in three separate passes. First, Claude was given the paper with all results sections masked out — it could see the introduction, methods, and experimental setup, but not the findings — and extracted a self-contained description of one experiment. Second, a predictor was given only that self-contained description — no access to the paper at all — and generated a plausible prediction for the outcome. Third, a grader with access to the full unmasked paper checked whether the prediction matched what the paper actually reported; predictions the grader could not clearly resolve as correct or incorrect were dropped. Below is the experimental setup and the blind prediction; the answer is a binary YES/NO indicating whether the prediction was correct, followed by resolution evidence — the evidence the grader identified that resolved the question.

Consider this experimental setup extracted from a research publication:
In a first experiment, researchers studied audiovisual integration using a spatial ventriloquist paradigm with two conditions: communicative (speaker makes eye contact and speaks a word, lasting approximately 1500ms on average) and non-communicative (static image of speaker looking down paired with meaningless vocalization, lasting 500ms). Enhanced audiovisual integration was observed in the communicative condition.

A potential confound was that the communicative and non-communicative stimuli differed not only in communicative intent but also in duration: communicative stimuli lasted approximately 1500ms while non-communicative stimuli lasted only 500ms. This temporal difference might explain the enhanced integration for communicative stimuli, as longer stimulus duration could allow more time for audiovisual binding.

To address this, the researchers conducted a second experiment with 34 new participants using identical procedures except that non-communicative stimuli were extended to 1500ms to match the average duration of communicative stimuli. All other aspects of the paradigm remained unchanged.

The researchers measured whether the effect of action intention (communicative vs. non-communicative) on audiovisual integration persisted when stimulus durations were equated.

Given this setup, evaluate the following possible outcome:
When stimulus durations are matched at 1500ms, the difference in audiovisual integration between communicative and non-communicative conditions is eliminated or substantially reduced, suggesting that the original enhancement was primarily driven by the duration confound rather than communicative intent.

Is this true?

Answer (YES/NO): NO